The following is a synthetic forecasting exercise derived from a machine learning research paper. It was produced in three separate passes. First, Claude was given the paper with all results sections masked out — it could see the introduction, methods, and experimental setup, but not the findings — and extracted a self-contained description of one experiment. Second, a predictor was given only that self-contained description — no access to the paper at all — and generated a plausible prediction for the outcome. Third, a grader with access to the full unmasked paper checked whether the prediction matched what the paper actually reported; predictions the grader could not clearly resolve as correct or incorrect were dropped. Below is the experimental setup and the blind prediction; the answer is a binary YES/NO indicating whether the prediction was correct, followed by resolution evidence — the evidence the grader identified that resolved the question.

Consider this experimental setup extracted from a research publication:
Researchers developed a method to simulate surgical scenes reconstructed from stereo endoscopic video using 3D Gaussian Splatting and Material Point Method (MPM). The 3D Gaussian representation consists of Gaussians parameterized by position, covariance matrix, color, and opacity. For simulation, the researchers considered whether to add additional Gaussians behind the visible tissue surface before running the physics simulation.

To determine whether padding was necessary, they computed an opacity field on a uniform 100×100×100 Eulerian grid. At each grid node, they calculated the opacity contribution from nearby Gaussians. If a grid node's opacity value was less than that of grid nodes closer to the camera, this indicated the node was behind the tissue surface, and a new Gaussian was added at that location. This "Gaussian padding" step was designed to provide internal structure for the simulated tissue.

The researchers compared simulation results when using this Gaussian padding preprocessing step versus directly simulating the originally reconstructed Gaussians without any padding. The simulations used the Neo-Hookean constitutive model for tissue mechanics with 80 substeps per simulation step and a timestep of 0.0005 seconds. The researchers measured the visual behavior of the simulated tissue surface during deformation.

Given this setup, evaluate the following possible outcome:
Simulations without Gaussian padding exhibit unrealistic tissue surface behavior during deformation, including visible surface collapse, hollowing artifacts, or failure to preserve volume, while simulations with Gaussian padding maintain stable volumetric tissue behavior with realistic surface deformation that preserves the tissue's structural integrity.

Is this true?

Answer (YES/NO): YES